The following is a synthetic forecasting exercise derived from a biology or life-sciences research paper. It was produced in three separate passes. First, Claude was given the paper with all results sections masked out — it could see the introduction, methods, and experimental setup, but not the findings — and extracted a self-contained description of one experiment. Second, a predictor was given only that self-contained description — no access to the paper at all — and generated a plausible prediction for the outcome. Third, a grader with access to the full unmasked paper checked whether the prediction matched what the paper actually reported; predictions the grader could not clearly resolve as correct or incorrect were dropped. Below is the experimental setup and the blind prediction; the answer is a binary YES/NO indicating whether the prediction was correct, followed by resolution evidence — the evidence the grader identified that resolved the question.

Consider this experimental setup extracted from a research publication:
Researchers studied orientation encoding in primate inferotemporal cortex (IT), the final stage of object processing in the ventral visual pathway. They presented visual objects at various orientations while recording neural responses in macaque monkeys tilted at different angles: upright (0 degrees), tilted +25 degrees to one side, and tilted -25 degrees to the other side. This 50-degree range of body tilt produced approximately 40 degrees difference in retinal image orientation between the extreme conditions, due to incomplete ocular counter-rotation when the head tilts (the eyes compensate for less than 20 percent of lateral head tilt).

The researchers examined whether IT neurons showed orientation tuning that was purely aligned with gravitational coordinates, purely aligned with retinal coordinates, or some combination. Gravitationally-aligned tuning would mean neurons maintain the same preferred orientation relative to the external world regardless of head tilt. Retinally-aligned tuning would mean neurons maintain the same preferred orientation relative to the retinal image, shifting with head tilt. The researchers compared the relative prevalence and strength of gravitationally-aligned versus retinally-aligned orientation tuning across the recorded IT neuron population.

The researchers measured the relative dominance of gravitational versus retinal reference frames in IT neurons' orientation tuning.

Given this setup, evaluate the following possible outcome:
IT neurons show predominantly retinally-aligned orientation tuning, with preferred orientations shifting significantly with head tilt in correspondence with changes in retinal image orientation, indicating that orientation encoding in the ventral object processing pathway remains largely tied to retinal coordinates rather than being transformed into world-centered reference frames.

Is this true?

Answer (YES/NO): NO